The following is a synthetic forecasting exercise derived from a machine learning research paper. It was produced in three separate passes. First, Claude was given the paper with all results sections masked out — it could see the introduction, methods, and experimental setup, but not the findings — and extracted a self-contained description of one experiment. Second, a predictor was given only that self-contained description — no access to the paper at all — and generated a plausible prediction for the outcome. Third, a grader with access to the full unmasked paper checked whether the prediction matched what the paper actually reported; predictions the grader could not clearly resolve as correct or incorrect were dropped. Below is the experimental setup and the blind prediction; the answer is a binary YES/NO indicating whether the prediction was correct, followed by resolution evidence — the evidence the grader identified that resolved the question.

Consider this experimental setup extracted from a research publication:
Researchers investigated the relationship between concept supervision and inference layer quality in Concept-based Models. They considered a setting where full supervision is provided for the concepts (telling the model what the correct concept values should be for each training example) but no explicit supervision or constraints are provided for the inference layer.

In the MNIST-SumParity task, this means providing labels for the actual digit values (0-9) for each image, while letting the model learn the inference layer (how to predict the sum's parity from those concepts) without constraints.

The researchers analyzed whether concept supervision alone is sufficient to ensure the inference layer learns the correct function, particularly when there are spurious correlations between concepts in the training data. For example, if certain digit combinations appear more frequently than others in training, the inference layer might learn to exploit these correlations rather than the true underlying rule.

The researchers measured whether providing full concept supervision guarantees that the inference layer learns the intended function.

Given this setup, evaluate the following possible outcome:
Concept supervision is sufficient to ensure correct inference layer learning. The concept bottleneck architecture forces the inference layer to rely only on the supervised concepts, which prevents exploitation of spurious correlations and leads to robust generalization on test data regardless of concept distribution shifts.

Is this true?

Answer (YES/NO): NO